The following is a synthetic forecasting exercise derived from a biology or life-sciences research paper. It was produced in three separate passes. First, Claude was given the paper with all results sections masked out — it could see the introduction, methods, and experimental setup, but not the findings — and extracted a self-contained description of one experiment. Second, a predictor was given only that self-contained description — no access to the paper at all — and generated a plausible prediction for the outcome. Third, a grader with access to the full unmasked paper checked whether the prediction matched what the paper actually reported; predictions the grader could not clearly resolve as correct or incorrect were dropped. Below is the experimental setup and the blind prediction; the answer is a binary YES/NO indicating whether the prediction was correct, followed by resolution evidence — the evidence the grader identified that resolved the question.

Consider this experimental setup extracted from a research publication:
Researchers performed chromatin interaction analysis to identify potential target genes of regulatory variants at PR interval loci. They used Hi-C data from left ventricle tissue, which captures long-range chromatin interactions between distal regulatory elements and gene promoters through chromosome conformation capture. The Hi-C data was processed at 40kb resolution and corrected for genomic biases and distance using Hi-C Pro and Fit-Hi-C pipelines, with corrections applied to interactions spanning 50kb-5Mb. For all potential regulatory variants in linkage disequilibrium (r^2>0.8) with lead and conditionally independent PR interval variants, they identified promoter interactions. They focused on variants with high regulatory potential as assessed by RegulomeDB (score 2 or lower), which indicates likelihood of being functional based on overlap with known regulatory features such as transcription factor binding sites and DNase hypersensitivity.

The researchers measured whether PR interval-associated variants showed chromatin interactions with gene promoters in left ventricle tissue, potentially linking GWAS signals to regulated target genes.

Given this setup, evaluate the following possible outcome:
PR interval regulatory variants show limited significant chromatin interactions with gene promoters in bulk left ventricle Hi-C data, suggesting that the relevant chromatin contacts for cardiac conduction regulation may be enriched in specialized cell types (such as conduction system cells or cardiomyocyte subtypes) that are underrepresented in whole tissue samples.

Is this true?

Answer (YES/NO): NO